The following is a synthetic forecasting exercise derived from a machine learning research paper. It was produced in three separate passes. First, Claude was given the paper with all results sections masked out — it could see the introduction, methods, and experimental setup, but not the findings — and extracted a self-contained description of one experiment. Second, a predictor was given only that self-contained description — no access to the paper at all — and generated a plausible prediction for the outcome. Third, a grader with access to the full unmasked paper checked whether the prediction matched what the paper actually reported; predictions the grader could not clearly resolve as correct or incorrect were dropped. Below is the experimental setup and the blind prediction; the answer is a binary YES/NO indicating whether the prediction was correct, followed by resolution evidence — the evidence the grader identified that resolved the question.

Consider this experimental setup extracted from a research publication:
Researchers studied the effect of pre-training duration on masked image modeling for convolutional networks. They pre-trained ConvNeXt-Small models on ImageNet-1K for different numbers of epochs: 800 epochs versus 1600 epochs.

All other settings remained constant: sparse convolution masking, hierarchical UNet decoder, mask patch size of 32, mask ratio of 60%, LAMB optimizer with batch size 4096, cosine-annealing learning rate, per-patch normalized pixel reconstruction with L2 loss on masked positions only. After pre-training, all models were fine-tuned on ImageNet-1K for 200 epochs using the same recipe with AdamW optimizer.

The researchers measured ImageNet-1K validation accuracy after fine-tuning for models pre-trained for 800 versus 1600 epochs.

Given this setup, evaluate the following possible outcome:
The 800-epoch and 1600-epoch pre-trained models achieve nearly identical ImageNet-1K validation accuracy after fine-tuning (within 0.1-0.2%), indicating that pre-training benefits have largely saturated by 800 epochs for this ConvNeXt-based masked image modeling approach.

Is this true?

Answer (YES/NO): NO